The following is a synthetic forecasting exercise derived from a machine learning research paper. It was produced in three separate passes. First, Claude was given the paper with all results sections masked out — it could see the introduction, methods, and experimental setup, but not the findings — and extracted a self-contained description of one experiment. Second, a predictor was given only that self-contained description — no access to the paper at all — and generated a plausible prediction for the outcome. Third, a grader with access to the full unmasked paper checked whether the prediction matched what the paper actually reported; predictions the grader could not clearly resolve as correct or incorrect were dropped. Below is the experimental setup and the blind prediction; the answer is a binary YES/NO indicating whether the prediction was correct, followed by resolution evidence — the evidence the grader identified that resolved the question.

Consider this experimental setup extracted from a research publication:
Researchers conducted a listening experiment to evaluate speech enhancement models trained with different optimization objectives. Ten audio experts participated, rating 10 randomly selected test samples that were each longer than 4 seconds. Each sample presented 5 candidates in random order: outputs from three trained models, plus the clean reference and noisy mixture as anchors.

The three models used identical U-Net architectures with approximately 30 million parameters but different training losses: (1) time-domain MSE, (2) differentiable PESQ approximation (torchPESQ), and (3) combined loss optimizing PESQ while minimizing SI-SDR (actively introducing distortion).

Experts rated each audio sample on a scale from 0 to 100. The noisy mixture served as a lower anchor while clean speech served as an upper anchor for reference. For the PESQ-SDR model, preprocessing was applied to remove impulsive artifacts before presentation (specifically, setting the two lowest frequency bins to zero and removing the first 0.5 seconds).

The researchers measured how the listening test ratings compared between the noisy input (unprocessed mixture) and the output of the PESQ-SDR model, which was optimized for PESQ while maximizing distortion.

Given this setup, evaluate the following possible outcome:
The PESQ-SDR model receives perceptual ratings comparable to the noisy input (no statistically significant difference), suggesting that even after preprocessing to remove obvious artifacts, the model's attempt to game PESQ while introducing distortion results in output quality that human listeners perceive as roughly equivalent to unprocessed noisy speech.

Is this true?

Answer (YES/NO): NO